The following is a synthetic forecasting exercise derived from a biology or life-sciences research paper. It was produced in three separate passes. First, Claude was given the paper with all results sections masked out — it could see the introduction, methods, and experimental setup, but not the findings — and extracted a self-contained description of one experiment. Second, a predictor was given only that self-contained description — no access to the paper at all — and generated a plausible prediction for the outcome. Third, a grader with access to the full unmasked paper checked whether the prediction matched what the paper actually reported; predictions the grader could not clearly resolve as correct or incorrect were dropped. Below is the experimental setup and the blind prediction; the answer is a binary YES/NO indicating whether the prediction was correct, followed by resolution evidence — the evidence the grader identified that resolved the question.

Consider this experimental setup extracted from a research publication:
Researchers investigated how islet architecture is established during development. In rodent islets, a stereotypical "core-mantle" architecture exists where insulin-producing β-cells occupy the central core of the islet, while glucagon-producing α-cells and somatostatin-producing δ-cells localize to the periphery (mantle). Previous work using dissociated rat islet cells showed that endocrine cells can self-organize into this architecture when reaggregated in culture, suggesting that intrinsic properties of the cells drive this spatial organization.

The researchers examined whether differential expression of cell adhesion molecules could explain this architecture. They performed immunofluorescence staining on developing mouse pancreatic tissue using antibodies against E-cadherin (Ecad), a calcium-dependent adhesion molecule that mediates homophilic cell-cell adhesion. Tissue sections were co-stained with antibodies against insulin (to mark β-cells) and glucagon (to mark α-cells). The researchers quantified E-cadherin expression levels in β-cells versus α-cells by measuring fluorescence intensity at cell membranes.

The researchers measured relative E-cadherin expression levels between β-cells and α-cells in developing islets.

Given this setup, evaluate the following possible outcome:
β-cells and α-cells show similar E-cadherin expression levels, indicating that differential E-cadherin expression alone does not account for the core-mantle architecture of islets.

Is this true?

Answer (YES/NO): NO